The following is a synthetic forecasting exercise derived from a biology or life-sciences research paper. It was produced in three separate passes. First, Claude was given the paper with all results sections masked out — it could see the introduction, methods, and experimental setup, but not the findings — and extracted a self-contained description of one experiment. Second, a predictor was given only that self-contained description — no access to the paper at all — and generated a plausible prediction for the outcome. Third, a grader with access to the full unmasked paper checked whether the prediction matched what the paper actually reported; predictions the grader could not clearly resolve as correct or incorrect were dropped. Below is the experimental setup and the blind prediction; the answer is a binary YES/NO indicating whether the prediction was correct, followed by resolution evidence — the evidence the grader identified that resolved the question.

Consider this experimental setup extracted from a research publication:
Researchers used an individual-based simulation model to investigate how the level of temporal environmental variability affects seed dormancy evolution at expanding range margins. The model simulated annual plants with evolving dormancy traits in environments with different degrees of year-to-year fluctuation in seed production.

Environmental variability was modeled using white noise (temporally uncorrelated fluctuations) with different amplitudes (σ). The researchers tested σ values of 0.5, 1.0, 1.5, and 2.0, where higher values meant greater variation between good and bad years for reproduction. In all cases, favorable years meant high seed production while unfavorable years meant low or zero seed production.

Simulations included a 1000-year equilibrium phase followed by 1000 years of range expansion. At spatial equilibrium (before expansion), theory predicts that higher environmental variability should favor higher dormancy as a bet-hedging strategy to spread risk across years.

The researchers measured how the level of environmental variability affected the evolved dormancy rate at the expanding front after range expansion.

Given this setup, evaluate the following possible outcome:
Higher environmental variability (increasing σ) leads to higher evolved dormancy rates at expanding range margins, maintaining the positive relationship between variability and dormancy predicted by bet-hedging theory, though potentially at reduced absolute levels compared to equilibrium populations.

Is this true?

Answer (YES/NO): YES